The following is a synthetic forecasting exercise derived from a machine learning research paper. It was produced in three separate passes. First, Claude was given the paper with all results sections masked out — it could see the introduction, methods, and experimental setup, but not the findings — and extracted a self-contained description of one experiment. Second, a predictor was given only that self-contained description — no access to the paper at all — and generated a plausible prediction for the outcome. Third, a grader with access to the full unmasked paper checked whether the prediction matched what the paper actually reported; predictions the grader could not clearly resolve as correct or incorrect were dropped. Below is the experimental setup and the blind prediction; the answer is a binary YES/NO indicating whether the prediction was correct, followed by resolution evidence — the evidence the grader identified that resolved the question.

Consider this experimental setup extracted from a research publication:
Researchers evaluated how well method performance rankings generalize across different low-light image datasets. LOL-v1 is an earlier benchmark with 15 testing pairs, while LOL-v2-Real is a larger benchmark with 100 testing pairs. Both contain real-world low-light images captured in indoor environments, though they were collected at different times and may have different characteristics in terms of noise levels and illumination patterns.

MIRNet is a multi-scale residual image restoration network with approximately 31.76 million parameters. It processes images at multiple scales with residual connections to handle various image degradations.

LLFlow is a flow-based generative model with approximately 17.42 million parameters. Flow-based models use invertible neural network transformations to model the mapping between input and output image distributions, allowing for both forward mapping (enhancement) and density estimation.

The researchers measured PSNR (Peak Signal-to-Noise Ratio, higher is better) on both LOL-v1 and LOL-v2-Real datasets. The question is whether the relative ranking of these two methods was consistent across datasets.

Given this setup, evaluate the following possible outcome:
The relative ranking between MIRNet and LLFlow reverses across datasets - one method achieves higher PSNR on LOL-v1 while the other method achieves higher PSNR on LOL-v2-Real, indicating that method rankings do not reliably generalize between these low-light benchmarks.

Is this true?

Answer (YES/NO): NO